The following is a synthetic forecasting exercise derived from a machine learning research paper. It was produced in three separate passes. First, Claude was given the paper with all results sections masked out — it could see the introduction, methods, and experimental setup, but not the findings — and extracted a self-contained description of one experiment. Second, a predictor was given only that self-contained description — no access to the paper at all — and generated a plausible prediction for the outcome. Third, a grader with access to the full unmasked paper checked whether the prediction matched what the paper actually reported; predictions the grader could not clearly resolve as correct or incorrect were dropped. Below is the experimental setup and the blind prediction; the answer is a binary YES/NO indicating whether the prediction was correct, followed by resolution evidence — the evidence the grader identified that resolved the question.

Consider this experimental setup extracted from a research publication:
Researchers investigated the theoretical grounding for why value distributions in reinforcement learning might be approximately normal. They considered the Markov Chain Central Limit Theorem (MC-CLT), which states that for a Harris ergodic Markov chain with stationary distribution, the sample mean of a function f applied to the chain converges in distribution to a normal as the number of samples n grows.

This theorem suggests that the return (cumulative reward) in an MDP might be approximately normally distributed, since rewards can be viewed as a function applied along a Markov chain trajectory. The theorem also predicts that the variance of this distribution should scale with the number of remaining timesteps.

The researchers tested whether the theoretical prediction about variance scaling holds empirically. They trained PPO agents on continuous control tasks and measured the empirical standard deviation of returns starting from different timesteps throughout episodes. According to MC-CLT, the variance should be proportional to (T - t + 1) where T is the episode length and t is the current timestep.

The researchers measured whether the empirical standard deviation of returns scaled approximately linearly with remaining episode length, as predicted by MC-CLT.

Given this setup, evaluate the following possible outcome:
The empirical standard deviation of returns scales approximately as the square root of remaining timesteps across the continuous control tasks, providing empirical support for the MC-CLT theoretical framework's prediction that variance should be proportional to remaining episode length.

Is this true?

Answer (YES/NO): NO